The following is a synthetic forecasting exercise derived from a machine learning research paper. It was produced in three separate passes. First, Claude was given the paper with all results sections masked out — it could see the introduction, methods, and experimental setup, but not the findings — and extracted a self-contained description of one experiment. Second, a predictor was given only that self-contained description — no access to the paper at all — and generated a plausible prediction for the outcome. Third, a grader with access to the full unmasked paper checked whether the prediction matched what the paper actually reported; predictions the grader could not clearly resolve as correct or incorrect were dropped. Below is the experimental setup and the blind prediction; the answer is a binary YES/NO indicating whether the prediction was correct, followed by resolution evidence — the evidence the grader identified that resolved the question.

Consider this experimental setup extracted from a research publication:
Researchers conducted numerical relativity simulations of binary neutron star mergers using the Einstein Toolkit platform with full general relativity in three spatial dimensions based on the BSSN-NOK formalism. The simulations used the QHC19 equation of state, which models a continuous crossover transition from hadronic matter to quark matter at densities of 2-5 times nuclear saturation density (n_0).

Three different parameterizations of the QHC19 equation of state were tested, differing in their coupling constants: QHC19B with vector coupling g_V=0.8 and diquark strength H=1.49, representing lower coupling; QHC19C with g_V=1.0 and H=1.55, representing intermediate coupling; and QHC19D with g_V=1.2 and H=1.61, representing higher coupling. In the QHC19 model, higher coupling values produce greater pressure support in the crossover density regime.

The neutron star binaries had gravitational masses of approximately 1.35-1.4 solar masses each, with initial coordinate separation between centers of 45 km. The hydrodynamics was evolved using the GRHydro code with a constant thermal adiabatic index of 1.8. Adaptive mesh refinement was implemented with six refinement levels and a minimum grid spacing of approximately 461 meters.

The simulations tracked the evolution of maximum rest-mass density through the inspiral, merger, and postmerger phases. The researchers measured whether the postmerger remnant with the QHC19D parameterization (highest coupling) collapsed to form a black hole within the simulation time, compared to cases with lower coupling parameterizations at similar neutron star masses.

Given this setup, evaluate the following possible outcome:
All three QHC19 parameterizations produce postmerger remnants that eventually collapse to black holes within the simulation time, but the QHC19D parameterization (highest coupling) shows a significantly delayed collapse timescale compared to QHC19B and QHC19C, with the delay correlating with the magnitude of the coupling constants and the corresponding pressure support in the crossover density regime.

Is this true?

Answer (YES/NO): NO